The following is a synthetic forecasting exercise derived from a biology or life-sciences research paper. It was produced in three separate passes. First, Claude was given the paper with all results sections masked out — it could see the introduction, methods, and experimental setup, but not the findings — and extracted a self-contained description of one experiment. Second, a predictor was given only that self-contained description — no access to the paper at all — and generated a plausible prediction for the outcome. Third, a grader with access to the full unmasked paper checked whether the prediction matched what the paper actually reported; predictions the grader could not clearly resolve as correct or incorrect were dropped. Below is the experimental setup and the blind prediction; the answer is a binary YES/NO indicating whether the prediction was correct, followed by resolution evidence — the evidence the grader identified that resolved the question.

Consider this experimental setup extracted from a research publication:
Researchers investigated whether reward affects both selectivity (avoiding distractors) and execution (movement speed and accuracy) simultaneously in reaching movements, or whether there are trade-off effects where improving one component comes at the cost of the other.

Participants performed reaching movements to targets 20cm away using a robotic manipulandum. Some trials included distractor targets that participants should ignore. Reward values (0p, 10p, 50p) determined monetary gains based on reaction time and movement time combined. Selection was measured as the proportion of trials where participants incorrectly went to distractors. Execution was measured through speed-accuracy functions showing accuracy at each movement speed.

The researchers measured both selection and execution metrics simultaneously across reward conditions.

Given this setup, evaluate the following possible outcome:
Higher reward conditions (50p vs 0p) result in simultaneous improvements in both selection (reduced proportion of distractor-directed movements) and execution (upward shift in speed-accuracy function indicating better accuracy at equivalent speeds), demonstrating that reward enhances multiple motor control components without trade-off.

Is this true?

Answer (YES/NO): YES